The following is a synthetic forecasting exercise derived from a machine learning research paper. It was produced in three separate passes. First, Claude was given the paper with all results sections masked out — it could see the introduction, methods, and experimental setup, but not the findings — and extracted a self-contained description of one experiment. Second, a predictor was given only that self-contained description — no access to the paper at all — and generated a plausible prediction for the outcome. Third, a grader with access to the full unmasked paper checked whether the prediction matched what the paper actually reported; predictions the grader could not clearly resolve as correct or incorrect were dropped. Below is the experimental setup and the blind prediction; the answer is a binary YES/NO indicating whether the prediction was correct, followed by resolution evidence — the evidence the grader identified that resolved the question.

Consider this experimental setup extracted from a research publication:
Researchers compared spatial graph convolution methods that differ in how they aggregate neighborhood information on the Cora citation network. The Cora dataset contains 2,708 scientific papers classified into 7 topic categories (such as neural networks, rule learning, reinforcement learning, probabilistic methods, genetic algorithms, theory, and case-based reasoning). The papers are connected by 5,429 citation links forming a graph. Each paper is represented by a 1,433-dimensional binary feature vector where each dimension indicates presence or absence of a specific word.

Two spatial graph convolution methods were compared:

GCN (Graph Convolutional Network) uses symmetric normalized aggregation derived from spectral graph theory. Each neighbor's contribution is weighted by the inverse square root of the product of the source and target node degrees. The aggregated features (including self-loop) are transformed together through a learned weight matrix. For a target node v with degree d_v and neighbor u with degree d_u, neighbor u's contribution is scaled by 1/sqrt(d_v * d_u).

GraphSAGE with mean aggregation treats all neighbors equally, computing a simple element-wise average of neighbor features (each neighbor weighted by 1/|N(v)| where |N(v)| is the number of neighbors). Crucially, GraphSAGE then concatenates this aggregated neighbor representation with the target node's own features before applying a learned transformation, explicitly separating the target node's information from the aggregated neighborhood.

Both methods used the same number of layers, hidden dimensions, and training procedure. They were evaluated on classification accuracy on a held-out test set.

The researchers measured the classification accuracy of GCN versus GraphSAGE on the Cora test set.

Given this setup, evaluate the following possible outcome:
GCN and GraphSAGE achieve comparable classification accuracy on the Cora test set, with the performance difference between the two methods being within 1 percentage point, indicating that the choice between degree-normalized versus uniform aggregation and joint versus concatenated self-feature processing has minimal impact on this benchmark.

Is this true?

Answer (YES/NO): YES